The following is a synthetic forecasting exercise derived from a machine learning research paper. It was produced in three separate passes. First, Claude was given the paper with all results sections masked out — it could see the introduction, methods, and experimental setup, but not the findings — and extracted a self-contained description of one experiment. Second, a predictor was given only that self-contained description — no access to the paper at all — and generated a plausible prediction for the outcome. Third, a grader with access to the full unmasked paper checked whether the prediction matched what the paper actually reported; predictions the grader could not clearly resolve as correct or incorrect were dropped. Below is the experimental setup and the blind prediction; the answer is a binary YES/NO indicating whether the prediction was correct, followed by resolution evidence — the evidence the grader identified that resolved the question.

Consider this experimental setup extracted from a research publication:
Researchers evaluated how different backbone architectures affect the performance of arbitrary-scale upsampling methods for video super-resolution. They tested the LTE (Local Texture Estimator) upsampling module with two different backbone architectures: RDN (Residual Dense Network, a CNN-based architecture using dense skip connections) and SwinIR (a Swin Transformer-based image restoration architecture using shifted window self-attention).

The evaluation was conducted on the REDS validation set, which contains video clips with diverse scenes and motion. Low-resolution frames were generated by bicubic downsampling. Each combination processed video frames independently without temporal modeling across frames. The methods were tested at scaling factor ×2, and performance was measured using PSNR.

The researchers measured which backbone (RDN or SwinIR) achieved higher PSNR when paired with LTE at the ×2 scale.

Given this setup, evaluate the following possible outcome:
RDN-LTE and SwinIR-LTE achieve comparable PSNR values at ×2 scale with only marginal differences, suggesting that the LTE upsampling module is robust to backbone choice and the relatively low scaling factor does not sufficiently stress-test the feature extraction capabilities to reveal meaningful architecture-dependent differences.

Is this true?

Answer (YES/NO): YES